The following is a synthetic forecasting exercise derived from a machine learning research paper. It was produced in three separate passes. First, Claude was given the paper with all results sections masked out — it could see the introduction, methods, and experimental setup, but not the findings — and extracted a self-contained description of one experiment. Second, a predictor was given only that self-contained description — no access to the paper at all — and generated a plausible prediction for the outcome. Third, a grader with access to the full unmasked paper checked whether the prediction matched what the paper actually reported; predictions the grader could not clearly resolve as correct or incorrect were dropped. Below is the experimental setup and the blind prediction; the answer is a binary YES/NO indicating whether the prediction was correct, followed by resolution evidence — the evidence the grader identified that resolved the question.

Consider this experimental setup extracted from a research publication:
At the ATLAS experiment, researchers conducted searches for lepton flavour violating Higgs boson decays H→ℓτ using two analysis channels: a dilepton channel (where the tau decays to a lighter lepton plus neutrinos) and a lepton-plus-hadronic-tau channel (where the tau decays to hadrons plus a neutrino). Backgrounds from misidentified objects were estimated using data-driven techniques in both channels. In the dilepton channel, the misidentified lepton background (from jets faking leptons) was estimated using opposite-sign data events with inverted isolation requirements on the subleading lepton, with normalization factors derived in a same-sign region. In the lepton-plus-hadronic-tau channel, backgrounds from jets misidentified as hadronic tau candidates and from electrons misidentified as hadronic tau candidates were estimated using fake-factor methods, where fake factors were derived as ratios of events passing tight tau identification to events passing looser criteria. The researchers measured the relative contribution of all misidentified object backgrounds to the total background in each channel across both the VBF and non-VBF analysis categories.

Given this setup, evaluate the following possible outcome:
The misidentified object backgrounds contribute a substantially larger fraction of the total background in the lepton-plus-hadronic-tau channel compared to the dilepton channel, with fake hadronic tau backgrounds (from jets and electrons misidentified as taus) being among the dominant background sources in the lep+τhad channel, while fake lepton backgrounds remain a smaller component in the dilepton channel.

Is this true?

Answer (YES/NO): YES